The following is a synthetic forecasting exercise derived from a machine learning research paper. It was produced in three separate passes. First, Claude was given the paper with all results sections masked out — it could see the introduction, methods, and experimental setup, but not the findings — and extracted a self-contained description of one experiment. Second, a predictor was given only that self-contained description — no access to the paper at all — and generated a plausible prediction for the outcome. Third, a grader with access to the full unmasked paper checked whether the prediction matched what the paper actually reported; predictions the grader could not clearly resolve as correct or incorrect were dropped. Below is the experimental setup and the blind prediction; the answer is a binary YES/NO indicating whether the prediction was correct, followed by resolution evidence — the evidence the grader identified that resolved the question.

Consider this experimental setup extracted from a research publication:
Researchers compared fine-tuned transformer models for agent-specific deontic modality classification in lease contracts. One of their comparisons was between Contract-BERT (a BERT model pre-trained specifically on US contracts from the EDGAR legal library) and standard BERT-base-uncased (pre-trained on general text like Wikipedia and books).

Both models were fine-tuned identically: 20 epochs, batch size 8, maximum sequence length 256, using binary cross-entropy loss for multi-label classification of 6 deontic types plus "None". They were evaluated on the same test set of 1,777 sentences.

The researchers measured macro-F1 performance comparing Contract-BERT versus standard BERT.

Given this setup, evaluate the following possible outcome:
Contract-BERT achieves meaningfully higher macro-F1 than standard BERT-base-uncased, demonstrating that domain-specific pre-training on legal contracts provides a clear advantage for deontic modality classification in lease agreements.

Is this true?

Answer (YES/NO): NO